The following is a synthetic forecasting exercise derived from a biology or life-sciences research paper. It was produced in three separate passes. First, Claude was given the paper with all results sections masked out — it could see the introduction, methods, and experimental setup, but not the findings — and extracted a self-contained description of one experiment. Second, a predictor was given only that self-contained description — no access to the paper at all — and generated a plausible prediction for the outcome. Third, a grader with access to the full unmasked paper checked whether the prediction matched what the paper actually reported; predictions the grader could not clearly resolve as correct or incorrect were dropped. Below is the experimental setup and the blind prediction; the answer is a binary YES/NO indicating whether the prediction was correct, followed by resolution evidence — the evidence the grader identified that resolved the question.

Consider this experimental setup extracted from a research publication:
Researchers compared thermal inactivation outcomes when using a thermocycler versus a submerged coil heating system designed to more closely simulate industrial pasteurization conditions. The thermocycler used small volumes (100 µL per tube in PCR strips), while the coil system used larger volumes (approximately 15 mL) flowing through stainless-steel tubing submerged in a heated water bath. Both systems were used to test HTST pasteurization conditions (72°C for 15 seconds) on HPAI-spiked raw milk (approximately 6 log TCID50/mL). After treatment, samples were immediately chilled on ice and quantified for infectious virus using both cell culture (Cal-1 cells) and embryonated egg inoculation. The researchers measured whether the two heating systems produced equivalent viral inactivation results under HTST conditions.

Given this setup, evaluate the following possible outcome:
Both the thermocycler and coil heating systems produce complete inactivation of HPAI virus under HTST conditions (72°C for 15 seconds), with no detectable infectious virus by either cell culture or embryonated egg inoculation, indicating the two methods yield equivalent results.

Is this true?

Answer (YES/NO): YES